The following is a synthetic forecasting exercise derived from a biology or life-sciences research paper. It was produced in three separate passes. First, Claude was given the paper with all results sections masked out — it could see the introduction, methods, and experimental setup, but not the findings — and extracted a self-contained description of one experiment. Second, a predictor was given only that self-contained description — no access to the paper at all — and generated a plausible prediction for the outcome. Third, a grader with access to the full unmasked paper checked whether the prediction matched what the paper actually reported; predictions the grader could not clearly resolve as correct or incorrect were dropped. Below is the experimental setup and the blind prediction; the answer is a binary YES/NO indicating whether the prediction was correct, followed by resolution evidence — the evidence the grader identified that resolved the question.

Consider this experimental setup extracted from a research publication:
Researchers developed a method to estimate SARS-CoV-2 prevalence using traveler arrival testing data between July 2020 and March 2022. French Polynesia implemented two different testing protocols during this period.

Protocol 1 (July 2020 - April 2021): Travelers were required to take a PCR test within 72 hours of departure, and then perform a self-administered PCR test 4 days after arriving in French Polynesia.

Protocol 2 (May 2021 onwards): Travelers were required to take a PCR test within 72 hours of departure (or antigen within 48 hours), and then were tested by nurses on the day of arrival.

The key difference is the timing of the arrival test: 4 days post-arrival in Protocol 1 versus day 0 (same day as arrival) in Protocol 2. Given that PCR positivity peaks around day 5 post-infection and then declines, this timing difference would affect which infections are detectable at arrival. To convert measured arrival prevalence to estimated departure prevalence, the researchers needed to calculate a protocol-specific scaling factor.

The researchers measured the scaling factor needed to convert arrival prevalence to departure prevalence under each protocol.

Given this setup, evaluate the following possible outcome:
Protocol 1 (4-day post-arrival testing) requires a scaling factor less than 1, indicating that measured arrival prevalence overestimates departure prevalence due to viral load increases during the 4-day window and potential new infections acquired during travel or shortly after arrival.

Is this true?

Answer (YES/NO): NO